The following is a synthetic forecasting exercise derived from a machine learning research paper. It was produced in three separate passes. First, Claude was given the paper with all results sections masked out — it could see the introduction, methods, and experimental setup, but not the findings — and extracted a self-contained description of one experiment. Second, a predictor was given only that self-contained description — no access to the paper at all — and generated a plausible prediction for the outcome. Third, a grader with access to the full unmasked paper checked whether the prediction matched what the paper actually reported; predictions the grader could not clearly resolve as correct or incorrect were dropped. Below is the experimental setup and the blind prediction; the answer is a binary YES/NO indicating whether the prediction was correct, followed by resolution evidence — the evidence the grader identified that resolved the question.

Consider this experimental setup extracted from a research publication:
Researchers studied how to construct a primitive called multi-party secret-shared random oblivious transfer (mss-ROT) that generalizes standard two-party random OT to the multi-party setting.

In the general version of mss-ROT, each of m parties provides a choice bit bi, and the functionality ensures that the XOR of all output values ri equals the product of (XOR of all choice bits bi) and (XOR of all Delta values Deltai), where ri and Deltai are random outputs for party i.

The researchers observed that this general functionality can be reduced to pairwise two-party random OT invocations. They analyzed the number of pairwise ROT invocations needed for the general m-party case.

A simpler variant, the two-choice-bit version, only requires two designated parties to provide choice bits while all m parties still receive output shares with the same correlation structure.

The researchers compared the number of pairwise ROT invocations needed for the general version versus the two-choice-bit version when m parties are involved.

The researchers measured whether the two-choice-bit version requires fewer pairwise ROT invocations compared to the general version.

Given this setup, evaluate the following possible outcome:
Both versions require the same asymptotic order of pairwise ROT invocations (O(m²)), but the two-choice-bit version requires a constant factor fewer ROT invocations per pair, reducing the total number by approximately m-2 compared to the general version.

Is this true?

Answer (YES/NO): NO